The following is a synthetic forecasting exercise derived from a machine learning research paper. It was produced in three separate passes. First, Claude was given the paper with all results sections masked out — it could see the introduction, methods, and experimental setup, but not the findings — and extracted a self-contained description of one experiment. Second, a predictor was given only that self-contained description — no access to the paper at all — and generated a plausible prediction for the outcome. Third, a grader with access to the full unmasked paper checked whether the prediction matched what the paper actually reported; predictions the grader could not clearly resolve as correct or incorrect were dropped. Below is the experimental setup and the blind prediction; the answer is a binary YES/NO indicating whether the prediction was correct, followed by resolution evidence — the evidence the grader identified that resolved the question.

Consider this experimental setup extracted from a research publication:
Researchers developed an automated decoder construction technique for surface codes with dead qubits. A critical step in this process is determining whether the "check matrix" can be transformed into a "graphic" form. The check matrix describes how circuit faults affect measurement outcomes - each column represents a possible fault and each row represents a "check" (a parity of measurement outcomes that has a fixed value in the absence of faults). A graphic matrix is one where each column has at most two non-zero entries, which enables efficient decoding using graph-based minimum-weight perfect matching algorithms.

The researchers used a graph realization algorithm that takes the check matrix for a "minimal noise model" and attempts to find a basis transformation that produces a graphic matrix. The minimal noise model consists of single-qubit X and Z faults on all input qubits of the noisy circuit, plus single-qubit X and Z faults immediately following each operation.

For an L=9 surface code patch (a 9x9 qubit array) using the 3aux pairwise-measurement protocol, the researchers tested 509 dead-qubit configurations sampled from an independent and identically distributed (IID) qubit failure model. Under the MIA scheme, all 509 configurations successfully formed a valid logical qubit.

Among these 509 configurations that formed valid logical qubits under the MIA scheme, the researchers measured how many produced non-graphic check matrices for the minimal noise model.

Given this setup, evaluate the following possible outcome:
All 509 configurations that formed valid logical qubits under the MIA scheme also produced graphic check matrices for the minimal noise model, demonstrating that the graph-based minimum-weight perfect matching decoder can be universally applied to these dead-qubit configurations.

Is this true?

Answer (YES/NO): NO